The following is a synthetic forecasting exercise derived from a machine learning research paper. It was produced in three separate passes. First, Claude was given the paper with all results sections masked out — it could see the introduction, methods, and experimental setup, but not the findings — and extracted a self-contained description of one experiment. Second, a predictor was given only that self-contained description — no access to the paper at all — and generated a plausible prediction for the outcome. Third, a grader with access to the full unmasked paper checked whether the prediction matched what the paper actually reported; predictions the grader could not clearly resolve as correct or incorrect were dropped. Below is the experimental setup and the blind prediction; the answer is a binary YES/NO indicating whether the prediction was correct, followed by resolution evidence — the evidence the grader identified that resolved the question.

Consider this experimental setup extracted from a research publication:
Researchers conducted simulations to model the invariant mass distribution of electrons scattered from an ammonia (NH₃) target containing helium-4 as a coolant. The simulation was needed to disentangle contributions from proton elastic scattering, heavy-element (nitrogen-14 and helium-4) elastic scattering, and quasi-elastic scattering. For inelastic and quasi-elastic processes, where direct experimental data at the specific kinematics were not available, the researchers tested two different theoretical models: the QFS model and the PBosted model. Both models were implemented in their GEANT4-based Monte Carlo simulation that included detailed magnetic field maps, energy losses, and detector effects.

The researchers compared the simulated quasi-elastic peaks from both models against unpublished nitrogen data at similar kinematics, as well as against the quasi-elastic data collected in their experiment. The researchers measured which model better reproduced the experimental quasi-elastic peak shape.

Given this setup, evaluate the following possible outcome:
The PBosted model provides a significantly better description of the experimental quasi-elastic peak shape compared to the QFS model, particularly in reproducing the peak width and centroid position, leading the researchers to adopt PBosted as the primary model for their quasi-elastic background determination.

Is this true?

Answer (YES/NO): NO